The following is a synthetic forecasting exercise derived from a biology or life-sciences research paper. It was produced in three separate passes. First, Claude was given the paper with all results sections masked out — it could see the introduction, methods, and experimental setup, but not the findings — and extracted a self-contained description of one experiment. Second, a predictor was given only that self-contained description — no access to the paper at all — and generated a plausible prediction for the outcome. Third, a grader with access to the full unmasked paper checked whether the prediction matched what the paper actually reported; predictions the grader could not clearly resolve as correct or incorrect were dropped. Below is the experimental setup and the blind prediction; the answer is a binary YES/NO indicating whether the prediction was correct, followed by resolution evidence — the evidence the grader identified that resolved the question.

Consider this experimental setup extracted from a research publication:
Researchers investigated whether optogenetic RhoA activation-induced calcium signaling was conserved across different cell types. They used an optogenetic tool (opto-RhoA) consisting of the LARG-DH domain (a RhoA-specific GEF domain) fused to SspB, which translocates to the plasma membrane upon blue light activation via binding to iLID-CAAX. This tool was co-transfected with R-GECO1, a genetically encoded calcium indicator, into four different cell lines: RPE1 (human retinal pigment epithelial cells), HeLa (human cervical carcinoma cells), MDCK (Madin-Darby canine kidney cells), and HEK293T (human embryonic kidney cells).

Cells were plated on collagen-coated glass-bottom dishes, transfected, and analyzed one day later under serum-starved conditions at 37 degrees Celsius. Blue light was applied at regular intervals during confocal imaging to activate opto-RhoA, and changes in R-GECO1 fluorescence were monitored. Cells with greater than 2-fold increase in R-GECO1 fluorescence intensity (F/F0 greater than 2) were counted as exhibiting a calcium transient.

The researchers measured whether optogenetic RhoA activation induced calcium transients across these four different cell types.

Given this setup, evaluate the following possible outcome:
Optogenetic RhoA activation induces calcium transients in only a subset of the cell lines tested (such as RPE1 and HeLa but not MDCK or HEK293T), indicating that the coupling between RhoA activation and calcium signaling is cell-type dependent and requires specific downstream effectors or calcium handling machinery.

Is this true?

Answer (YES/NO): NO